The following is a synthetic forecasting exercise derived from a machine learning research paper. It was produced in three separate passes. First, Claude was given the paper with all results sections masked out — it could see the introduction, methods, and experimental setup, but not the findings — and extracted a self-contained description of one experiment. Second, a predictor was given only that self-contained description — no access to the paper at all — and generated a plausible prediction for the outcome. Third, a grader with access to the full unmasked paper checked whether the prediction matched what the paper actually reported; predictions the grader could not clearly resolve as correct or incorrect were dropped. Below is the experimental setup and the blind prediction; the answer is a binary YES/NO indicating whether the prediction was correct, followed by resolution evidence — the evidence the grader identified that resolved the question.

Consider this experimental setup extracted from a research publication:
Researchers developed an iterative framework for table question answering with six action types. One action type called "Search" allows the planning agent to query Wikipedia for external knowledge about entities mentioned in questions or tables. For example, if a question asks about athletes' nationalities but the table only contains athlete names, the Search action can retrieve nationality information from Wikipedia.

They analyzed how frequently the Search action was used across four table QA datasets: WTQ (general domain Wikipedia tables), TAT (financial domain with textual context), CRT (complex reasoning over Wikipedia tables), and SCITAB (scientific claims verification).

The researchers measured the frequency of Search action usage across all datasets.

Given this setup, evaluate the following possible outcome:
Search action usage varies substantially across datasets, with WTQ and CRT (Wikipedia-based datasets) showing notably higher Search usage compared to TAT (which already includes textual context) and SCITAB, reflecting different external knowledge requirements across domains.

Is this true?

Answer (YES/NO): NO